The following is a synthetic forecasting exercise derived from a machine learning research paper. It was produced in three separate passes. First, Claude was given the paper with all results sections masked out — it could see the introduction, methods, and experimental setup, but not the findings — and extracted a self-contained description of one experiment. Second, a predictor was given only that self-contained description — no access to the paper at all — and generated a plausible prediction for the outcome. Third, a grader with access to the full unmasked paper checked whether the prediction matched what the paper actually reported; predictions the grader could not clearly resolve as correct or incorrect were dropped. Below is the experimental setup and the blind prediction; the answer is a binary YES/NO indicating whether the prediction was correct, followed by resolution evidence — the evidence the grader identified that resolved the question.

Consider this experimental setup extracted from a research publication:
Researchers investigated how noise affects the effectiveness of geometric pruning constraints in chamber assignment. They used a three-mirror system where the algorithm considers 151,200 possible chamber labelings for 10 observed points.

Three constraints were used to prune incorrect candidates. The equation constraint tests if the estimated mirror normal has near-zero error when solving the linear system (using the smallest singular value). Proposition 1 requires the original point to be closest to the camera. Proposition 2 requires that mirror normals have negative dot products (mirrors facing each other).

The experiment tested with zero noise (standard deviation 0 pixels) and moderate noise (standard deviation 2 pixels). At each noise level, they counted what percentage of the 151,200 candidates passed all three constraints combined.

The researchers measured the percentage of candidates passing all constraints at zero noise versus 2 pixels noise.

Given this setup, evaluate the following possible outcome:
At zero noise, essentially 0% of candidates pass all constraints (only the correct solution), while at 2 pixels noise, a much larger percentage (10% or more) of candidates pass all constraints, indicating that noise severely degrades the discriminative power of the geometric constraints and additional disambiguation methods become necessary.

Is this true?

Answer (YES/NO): NO